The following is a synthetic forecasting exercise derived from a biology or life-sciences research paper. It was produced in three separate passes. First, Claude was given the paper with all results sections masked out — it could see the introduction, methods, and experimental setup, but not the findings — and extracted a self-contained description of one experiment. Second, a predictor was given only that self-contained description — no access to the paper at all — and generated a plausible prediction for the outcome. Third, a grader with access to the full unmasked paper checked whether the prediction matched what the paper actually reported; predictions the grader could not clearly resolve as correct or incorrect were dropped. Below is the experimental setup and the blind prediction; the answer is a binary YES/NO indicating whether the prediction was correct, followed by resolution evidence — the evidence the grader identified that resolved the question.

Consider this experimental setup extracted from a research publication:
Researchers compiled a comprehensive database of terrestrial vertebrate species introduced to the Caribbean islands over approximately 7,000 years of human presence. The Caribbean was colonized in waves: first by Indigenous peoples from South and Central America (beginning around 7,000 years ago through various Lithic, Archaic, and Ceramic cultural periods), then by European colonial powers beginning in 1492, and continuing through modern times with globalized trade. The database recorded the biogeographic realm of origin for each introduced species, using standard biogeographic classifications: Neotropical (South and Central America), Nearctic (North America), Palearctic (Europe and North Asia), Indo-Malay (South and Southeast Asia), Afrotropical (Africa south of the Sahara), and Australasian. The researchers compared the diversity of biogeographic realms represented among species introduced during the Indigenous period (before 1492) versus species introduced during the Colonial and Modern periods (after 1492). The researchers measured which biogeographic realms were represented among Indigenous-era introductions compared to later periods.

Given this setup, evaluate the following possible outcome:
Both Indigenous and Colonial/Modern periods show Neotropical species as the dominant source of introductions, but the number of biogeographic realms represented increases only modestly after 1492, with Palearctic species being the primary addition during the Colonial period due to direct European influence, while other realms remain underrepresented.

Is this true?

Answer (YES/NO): NO